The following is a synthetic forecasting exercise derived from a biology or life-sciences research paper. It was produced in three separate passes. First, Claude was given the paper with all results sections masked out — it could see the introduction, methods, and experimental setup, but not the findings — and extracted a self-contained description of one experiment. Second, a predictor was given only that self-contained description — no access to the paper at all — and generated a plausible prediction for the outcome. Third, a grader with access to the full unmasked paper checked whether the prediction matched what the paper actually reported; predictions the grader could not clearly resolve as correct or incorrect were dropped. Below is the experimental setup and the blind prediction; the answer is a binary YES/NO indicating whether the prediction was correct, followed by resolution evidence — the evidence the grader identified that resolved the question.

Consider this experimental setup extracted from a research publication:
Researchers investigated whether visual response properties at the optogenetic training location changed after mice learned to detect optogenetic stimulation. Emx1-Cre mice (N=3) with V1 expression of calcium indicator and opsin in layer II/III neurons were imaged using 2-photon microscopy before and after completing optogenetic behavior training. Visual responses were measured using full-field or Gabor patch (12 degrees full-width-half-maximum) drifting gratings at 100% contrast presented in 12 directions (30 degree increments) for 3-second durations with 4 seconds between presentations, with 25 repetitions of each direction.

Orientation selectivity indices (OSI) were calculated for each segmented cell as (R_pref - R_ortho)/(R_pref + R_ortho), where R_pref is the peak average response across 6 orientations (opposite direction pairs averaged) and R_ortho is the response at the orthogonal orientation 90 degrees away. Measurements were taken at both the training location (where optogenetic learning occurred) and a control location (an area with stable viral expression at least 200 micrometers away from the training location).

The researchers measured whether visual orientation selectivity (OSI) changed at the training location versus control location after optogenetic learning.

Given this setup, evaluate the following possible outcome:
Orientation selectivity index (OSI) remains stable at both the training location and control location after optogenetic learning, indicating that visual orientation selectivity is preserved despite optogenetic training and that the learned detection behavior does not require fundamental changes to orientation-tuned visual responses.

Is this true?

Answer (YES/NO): YES